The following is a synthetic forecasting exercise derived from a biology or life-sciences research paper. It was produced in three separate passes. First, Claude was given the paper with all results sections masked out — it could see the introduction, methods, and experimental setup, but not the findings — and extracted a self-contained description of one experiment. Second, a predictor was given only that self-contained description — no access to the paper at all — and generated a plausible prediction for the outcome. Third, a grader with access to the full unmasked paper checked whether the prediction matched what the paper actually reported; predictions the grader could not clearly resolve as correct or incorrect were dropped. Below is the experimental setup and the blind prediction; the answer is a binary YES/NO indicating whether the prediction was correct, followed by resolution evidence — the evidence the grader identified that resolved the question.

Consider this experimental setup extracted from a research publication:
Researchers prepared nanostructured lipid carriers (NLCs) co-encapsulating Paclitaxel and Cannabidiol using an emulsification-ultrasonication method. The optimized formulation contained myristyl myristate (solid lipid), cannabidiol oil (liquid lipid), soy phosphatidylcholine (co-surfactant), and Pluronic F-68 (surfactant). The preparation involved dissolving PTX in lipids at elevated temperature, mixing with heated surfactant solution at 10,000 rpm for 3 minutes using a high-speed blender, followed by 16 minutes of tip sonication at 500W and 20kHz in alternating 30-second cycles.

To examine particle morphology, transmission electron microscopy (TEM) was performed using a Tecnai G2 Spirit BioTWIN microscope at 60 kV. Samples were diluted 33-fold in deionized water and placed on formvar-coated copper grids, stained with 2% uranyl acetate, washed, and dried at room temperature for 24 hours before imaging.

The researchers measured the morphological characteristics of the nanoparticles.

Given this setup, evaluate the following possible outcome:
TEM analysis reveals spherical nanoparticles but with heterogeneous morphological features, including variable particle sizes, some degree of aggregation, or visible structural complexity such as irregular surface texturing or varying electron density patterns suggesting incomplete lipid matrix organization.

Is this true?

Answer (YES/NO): NO